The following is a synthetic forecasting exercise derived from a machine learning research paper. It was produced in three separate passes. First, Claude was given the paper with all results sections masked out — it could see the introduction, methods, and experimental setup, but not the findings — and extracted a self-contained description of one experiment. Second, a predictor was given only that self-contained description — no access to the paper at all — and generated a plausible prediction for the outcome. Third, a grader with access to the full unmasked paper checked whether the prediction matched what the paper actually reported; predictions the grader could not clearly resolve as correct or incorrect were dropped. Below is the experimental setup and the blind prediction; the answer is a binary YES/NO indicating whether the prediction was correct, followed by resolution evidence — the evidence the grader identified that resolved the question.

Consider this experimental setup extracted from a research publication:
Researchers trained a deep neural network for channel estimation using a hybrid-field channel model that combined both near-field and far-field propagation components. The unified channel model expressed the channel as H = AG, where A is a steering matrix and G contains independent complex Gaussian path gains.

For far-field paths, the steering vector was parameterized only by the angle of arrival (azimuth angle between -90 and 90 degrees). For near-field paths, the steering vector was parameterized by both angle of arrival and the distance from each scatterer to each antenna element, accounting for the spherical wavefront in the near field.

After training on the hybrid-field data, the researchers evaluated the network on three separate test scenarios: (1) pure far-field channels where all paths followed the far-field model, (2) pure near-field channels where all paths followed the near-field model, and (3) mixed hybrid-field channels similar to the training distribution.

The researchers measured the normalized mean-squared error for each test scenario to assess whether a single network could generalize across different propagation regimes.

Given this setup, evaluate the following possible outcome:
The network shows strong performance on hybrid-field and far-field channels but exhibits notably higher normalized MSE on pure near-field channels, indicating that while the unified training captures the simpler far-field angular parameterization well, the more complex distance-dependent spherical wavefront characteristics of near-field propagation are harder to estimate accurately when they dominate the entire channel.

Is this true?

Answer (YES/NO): NO